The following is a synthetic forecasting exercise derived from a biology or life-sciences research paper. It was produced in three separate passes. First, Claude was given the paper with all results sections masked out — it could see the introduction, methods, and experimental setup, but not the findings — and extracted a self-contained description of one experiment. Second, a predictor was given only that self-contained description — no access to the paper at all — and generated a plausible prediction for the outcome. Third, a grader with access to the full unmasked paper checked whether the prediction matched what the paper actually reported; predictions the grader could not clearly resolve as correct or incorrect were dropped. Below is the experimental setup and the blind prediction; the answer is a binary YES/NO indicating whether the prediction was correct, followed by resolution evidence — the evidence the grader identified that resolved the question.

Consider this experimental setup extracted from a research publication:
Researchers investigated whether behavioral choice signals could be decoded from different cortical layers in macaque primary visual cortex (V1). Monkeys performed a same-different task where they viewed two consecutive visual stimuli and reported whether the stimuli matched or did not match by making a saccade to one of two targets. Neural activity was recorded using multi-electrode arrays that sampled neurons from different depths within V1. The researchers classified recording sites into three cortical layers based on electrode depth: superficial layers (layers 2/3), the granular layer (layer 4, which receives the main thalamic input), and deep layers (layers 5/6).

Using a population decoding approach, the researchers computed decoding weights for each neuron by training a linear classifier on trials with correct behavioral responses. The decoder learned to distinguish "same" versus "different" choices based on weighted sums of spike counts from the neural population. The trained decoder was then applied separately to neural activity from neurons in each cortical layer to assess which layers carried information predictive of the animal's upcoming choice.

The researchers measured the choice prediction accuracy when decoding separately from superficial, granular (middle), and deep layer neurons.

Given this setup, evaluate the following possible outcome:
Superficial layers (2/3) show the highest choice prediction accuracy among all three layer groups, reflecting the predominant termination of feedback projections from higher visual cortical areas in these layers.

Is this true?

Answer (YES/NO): YES